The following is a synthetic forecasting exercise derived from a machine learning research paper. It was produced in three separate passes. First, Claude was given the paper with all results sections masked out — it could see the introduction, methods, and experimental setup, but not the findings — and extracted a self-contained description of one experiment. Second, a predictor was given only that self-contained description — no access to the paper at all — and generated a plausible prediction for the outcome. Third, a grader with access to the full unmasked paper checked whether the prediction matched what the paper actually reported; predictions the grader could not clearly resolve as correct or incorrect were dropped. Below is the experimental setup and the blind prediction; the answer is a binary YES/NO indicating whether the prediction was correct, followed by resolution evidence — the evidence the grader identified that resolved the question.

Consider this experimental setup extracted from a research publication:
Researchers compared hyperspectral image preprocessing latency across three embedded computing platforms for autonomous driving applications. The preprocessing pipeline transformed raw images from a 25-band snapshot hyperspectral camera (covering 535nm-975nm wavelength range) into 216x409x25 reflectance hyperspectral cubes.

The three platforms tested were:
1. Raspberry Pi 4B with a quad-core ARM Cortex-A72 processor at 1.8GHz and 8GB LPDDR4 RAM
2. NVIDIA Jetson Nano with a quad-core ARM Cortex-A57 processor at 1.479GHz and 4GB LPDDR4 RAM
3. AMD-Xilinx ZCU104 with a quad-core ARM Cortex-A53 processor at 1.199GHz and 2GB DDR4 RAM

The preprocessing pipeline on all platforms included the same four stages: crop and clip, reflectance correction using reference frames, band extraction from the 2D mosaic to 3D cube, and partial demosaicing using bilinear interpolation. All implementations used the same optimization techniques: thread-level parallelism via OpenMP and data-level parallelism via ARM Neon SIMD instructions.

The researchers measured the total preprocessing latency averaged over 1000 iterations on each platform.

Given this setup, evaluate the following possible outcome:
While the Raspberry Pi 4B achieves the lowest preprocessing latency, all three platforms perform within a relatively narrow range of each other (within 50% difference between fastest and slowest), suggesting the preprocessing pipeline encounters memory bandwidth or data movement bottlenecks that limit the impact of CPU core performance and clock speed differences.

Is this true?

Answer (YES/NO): NO